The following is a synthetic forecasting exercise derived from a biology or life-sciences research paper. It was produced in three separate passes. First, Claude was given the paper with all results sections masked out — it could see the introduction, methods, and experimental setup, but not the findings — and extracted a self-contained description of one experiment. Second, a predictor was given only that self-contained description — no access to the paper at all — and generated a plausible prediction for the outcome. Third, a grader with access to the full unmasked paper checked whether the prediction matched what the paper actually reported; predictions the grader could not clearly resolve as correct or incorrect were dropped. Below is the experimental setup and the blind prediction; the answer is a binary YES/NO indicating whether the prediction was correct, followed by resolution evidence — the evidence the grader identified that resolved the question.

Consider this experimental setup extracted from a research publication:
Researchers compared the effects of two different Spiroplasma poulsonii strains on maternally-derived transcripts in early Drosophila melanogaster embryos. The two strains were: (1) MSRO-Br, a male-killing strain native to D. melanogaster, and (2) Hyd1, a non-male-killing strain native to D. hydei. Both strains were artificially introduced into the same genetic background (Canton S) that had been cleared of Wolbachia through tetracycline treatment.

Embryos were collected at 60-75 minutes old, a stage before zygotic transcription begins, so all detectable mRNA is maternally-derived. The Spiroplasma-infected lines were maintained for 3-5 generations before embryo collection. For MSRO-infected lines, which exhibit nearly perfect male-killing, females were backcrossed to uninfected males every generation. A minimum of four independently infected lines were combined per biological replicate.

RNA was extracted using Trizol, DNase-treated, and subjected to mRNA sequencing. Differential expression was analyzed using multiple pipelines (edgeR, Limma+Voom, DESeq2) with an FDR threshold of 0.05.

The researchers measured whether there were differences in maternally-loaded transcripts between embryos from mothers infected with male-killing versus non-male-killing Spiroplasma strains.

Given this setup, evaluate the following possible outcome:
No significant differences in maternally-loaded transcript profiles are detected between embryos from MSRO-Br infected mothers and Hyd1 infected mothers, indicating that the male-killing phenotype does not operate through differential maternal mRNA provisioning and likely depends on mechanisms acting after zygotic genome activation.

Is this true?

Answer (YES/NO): NO